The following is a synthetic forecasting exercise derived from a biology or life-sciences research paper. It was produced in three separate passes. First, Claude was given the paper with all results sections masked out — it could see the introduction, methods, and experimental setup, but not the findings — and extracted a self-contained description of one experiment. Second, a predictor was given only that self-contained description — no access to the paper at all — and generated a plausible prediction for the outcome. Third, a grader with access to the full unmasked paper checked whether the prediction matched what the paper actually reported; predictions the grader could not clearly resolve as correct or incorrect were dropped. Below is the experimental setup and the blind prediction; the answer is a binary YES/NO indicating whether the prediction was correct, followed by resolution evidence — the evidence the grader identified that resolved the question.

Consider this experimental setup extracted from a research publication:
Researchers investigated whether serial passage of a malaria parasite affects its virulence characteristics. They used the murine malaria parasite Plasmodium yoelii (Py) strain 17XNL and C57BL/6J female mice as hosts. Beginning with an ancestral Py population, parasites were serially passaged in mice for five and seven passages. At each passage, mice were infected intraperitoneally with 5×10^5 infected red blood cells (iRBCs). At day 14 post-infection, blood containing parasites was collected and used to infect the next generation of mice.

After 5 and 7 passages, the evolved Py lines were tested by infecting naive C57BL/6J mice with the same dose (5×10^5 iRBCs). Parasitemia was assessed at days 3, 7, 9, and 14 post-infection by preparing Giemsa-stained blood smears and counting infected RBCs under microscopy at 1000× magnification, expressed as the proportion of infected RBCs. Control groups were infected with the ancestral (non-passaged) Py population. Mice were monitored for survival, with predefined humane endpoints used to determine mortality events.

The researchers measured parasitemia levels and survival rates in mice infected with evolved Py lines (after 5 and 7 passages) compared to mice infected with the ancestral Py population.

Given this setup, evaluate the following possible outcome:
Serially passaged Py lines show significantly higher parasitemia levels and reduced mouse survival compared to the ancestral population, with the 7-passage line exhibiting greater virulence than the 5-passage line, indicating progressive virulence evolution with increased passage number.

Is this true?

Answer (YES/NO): NO